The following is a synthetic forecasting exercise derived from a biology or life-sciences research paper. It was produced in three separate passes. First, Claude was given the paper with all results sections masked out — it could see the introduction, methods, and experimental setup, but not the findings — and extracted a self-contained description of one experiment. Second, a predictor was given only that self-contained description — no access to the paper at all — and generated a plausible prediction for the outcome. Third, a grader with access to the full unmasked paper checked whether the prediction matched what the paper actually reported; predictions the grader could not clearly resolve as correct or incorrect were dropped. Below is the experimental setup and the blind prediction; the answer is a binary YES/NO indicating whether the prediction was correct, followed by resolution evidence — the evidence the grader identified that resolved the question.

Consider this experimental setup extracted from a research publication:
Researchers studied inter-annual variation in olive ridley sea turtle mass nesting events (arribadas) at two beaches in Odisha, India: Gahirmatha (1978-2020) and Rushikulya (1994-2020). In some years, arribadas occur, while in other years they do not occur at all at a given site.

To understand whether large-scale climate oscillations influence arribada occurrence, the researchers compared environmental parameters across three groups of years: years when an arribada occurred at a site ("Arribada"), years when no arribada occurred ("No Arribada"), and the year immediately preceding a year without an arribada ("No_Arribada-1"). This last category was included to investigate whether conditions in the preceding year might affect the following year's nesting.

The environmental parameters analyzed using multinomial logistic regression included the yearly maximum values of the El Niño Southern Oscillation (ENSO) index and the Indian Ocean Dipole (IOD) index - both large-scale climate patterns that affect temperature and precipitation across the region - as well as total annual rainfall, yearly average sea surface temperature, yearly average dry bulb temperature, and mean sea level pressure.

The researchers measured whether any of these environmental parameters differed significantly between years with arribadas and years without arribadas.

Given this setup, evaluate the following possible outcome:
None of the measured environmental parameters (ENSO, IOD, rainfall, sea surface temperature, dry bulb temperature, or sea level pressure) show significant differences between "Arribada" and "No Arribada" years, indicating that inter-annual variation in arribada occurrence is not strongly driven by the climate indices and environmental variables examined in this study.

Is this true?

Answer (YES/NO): NO